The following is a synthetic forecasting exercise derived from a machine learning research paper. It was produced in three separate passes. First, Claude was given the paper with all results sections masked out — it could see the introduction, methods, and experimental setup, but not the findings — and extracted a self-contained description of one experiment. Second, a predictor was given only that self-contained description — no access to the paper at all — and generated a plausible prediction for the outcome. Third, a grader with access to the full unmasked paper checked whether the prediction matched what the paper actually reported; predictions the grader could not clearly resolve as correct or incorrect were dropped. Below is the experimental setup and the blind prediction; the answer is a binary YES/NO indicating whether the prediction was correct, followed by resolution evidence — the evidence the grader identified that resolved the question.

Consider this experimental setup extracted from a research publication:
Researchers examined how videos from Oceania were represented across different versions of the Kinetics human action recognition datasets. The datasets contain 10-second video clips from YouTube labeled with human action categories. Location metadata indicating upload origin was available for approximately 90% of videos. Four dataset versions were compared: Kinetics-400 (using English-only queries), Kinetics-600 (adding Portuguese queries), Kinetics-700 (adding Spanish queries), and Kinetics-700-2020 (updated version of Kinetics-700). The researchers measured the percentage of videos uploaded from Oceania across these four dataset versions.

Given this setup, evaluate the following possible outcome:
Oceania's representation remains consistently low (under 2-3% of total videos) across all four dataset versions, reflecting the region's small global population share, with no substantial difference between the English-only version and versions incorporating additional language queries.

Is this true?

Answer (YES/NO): NO